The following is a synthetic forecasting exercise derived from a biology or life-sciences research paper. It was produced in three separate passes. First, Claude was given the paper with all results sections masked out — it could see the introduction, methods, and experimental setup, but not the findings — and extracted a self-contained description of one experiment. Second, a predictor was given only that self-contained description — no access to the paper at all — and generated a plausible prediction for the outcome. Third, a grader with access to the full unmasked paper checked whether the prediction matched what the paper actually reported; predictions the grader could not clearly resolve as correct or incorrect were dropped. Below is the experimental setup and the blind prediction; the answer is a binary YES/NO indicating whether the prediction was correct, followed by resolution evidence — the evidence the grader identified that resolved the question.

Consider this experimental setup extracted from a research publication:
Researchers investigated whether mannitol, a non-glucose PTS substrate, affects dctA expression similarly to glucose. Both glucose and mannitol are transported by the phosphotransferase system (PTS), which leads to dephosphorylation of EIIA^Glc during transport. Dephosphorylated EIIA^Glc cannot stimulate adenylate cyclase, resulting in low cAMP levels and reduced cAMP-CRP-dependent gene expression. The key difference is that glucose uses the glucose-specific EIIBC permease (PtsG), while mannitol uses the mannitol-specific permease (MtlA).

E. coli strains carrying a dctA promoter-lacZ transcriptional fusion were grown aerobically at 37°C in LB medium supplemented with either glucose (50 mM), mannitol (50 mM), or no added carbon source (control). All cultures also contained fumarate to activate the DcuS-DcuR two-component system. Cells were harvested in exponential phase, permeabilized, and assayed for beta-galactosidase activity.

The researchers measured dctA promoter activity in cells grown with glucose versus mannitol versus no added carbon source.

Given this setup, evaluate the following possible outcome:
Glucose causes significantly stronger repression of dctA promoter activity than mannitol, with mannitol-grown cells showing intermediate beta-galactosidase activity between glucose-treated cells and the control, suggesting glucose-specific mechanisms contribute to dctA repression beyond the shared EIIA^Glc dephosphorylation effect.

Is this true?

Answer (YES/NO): NO